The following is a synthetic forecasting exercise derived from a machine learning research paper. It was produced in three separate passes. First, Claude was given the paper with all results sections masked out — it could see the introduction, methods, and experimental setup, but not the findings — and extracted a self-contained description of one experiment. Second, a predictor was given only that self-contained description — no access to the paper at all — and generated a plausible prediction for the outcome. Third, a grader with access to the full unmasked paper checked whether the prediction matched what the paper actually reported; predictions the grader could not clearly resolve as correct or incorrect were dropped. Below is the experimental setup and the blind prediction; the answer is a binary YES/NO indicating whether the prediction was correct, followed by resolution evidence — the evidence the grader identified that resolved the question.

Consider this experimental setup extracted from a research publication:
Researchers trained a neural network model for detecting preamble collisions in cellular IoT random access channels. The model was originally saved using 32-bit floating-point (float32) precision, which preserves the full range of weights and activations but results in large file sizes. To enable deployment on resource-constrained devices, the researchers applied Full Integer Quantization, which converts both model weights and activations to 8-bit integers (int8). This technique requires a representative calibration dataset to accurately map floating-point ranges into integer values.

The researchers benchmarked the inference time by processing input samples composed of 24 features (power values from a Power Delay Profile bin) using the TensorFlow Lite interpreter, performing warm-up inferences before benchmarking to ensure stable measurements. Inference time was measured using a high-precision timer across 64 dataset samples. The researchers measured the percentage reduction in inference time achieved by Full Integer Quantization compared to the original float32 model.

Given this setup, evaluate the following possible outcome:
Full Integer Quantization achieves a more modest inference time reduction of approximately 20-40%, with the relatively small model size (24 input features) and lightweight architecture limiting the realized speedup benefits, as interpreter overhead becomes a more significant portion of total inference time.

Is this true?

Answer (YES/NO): NO